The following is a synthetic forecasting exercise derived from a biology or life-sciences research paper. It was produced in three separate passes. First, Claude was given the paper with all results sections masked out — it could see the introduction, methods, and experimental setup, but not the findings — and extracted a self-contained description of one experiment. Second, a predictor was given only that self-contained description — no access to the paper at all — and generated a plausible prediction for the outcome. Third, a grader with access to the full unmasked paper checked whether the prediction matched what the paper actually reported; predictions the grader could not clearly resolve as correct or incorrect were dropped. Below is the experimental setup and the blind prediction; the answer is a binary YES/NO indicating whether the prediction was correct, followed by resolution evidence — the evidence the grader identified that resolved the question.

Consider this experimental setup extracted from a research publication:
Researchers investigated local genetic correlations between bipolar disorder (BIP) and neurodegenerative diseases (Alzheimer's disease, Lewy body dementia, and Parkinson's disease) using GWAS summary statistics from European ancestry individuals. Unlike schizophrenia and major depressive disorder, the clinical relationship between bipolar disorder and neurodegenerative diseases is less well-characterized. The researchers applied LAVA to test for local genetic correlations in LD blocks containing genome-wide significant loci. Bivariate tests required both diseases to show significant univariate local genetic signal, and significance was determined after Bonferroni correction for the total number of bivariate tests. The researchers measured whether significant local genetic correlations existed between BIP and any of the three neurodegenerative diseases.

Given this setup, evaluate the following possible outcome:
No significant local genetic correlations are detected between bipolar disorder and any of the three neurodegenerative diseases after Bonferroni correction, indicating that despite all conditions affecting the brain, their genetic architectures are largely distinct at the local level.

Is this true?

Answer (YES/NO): NO